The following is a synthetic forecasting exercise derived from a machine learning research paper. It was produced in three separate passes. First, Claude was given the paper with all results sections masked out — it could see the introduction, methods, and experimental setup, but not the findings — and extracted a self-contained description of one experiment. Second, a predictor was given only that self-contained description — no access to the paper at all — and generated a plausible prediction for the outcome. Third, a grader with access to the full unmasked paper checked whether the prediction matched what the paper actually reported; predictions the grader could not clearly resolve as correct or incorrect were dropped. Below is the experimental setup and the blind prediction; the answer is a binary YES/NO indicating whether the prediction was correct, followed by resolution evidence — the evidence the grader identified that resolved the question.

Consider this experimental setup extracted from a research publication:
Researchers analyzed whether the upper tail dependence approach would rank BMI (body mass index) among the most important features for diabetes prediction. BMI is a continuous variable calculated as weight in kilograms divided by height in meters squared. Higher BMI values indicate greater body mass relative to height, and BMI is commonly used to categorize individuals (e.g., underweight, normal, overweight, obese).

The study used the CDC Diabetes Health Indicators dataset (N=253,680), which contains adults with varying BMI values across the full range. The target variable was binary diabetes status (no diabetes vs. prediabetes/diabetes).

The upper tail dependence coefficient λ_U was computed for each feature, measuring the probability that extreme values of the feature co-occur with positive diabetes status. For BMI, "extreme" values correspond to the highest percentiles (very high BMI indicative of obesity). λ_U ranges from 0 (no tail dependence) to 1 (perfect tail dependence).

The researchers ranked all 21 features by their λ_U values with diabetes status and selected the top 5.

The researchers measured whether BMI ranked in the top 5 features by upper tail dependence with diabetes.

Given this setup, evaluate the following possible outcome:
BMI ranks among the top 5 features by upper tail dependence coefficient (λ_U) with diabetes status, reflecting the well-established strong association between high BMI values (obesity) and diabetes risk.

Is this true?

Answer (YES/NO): YES